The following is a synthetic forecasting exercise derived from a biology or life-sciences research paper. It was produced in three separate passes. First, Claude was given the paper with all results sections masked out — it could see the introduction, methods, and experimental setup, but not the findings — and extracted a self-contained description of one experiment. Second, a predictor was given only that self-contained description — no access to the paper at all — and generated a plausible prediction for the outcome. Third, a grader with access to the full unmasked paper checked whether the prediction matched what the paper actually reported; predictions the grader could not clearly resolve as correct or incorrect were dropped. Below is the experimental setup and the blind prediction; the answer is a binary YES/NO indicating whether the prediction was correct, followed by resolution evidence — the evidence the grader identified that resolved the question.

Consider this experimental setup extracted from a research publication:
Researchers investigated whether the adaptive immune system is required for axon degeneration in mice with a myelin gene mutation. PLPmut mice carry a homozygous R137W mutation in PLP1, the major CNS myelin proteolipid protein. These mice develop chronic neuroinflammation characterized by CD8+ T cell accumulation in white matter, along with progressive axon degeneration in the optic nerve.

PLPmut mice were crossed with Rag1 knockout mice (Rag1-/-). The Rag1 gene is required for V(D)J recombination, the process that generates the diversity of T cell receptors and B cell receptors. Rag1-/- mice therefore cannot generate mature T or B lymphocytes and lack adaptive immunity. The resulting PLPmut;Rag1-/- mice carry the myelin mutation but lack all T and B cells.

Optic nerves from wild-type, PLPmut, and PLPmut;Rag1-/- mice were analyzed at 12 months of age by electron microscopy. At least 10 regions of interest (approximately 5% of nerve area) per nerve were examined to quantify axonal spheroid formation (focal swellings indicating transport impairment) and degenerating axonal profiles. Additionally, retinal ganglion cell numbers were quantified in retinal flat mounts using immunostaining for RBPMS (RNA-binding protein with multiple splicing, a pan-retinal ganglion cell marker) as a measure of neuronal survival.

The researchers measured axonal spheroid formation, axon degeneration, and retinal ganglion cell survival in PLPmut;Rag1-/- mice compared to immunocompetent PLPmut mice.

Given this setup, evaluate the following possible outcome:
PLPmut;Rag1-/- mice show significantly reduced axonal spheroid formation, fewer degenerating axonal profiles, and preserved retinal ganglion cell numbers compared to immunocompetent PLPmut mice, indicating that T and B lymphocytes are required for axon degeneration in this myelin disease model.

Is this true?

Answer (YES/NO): YES